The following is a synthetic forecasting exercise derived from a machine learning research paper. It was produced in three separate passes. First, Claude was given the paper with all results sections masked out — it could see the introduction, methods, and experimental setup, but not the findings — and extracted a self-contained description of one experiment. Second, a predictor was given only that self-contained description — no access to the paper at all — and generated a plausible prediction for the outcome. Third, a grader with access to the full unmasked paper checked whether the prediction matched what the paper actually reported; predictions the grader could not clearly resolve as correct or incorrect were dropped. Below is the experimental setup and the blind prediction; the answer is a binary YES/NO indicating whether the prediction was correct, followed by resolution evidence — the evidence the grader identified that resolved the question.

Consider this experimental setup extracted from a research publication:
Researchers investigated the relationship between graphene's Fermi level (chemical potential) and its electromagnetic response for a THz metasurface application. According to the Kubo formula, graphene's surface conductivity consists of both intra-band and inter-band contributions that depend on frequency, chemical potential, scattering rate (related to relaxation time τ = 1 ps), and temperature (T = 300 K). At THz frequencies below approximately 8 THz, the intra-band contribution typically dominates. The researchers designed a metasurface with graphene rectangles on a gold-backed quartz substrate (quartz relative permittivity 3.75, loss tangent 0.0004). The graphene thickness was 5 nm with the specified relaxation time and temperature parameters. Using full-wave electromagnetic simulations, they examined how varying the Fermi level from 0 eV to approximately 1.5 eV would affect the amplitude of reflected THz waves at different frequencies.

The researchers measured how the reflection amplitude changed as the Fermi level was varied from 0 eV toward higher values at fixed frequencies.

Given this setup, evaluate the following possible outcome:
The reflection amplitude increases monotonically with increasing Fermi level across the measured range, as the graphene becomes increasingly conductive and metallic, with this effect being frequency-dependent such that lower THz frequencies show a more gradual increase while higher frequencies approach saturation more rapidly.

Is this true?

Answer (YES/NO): NO